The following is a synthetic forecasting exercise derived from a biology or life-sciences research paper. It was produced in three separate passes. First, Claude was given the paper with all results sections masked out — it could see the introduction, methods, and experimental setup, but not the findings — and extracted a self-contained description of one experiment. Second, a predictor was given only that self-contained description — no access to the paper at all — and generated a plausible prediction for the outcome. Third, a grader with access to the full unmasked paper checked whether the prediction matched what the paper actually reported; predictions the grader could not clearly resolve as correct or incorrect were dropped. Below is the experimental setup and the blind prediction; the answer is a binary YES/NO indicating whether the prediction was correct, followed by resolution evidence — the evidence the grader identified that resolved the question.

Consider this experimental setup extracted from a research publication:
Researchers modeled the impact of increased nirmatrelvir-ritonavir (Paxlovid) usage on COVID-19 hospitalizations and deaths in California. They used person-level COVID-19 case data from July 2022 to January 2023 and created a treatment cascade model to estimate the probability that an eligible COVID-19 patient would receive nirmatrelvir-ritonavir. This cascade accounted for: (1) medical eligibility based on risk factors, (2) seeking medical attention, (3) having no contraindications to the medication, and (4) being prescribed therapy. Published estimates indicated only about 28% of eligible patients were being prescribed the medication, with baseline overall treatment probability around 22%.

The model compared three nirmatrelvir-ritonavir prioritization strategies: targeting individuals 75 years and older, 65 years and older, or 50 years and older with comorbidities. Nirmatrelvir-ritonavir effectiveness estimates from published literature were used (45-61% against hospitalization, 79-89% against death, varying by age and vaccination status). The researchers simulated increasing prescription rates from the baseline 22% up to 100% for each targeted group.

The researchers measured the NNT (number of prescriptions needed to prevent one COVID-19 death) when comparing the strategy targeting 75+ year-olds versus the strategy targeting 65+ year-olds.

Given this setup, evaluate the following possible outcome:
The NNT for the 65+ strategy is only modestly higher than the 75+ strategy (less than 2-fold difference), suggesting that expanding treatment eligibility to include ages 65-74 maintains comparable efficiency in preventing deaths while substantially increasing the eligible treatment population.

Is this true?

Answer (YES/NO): YES